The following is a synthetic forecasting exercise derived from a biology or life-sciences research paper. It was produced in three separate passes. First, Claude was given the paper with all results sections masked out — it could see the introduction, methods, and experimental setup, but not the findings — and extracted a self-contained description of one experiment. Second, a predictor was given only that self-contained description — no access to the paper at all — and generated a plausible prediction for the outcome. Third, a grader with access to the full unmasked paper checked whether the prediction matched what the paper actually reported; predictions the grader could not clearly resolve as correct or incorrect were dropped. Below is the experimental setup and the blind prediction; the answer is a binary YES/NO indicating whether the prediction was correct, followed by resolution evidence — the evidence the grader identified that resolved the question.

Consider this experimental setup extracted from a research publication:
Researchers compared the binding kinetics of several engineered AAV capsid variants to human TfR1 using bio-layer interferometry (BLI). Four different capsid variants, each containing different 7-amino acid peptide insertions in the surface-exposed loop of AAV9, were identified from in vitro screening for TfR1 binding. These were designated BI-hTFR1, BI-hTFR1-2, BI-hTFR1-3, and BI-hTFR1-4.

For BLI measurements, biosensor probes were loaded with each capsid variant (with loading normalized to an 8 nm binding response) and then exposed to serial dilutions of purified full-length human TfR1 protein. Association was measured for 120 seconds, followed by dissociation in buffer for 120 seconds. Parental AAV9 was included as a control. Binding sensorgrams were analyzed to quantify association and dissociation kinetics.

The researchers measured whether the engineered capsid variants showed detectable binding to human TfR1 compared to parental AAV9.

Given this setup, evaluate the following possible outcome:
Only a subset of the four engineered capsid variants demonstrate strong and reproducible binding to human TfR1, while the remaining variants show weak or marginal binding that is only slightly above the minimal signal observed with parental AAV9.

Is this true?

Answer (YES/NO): NO